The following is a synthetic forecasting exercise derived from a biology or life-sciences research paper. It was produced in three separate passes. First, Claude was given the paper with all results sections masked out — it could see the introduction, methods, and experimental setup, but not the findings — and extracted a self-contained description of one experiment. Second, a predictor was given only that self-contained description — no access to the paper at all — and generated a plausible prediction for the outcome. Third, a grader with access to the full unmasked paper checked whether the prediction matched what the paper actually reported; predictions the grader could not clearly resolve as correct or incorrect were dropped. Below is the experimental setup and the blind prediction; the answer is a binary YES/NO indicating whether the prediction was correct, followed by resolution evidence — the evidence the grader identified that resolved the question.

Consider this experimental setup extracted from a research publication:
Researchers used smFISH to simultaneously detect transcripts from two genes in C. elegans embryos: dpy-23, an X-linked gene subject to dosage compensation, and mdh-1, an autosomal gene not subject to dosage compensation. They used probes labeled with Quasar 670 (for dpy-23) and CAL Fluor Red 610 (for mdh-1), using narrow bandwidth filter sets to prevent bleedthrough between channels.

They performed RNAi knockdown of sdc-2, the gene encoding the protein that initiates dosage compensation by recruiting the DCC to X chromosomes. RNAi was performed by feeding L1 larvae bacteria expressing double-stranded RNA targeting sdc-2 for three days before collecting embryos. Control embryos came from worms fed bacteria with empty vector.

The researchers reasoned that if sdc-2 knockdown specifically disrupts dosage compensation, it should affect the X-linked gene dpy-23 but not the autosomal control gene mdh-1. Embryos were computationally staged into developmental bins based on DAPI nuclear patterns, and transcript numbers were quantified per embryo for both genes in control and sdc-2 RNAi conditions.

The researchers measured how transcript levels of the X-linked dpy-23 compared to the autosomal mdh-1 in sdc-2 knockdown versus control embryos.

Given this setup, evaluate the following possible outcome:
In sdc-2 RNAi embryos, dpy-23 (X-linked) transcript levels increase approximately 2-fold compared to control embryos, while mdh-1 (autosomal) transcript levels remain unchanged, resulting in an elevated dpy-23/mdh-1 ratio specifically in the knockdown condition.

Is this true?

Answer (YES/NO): NO